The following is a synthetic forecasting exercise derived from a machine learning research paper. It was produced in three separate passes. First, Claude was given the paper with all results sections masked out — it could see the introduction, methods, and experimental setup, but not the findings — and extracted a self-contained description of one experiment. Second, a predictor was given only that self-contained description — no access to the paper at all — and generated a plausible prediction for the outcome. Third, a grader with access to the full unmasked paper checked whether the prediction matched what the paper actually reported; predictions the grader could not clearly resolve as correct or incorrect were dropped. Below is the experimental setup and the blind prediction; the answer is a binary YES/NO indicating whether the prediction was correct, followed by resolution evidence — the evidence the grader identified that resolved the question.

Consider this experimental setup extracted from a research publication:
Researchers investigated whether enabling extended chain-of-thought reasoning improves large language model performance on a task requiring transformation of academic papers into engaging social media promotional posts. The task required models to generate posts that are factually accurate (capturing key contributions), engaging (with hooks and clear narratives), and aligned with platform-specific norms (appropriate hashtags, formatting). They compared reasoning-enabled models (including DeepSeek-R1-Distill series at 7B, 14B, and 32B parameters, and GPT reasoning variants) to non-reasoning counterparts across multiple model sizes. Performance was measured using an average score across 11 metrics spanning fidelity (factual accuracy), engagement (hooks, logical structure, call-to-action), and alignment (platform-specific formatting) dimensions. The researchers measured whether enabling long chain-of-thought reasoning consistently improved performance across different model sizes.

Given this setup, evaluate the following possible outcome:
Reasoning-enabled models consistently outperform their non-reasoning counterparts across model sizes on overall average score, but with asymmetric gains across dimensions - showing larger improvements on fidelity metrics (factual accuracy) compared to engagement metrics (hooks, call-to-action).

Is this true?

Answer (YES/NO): NO